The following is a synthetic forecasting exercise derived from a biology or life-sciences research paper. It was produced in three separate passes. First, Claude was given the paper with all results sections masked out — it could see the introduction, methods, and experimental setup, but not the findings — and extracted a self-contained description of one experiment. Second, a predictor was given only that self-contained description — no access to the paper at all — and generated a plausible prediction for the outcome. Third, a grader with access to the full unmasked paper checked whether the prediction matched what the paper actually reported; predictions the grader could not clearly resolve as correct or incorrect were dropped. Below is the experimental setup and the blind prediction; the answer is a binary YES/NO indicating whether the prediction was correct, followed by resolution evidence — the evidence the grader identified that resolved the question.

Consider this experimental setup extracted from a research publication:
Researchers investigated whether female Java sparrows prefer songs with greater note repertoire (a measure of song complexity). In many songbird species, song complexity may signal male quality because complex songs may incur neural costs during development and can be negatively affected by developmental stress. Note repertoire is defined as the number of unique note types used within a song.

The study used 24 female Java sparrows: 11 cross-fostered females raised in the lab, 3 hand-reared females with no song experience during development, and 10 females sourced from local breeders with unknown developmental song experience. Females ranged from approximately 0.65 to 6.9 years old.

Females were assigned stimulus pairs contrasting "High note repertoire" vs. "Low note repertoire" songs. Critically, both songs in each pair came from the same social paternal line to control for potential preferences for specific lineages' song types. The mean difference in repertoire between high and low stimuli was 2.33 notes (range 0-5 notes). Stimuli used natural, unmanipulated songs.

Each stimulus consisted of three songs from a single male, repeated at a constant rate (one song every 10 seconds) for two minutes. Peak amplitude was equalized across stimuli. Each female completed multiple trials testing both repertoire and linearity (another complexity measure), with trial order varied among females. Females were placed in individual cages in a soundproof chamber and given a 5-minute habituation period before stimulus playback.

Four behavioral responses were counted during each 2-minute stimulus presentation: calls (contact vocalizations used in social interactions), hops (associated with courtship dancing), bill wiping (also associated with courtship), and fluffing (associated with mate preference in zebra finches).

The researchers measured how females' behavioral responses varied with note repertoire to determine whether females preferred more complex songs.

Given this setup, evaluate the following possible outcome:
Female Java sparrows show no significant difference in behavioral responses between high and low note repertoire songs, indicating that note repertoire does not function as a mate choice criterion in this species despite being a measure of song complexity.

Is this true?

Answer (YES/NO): NO